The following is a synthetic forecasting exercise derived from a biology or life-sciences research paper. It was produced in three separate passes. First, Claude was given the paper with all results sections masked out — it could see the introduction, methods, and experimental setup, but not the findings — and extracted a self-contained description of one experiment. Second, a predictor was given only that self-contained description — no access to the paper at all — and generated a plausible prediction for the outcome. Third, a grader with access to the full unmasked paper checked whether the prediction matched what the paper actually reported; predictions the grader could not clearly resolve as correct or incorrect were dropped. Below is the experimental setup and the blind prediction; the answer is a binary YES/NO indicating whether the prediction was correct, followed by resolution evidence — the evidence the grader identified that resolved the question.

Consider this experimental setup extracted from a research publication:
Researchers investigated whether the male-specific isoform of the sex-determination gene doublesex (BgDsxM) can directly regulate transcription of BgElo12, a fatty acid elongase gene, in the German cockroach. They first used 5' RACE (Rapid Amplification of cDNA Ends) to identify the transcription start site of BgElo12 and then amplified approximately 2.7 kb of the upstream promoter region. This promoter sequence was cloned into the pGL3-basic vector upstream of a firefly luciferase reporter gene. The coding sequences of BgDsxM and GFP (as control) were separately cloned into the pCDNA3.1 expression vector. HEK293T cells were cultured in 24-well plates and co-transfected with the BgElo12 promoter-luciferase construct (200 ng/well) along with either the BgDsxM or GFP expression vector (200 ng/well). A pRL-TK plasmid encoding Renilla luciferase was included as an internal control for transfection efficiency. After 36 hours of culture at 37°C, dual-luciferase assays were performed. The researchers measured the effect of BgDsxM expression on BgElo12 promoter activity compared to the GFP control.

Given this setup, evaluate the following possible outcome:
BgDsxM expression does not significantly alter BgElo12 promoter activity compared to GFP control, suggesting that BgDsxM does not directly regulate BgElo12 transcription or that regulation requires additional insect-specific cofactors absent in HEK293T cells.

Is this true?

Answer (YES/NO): NO